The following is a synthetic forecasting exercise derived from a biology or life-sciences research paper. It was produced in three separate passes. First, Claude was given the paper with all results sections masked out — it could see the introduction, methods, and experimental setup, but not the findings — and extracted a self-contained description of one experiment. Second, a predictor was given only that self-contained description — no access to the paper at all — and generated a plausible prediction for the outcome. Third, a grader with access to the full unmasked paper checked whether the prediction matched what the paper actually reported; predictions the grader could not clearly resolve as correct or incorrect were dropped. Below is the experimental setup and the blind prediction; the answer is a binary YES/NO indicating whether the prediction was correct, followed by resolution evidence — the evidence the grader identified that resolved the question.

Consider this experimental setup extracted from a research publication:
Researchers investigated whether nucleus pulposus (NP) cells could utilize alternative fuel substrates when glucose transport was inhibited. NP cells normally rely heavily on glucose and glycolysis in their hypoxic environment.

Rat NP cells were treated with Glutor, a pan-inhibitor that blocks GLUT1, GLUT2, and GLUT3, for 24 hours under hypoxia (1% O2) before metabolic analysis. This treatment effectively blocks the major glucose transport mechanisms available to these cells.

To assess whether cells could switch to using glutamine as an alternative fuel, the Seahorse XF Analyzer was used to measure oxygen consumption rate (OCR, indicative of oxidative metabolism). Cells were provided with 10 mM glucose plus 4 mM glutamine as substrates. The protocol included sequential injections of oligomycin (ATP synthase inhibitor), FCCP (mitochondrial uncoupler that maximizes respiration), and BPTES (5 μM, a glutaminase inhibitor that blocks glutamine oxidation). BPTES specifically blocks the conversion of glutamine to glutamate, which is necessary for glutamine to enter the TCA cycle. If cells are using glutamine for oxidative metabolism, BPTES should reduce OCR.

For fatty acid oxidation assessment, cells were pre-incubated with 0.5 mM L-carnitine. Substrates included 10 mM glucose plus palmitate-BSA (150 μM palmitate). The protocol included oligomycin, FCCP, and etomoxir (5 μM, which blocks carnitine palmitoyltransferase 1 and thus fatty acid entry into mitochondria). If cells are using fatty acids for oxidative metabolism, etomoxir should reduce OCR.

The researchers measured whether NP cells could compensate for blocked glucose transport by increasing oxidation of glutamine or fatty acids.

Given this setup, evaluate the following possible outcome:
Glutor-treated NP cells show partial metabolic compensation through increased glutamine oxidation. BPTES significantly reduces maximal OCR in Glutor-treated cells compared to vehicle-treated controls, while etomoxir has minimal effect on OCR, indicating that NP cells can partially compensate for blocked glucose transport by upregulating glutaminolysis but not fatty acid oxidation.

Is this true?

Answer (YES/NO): NO